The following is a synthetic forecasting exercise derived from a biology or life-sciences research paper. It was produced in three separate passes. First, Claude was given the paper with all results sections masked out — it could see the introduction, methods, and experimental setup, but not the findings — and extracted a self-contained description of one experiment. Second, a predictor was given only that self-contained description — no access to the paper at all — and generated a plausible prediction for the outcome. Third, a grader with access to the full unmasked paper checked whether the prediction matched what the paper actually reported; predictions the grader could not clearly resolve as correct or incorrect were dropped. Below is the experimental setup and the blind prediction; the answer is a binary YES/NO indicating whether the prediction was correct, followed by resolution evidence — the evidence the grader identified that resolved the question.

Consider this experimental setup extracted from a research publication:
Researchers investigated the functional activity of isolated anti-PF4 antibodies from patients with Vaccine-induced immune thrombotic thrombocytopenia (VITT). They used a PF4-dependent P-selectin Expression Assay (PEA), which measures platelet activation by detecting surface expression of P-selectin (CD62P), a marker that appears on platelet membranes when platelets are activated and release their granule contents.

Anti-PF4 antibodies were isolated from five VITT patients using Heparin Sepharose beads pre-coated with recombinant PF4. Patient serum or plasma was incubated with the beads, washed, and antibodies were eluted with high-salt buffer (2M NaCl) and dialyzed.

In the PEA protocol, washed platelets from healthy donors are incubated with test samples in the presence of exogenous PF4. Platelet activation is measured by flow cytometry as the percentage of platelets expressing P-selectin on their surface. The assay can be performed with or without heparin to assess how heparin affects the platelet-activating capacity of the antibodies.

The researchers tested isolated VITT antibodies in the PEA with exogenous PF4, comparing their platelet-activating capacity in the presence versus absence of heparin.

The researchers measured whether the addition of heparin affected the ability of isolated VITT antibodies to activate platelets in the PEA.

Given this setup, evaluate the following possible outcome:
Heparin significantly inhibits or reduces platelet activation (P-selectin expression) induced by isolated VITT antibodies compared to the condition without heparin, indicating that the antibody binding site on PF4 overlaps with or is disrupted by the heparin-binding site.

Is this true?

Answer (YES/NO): NO